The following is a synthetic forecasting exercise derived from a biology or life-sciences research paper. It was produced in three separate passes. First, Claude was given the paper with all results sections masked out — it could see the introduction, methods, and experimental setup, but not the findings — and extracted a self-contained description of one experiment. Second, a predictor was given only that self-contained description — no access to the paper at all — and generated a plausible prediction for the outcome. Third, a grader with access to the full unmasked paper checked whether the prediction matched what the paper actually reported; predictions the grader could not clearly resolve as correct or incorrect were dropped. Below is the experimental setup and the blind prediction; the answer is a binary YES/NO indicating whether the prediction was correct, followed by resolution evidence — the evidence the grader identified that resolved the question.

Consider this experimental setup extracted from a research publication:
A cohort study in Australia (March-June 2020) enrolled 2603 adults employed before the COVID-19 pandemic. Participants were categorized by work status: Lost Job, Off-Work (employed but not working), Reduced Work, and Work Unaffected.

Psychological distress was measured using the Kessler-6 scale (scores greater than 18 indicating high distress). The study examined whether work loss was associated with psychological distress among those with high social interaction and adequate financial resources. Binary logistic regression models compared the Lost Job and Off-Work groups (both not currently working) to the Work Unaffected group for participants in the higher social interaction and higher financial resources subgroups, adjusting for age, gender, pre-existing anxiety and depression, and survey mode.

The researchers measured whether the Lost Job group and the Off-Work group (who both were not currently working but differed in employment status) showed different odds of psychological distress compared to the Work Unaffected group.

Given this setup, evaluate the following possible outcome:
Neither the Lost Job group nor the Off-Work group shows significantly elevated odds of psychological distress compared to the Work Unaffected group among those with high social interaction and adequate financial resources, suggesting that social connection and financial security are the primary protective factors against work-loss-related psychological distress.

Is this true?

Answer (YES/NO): NO